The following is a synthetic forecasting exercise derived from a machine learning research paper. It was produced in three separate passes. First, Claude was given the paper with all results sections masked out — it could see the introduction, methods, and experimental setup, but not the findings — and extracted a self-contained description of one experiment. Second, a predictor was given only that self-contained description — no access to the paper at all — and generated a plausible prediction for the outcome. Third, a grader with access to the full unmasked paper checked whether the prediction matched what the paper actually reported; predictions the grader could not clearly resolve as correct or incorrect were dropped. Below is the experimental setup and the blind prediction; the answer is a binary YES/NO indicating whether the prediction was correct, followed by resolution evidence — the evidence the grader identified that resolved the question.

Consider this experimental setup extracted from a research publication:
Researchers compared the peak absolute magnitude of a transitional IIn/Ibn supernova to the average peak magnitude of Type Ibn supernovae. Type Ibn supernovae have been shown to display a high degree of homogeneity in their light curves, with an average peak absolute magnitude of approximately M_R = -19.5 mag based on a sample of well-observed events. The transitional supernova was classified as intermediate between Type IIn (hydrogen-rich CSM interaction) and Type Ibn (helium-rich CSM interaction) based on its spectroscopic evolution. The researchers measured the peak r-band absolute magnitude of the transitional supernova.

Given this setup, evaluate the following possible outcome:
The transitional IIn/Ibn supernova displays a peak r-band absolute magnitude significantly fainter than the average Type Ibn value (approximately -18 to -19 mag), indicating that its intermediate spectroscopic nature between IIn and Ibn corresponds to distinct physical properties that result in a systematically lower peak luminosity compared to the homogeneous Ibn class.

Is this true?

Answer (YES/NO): YES